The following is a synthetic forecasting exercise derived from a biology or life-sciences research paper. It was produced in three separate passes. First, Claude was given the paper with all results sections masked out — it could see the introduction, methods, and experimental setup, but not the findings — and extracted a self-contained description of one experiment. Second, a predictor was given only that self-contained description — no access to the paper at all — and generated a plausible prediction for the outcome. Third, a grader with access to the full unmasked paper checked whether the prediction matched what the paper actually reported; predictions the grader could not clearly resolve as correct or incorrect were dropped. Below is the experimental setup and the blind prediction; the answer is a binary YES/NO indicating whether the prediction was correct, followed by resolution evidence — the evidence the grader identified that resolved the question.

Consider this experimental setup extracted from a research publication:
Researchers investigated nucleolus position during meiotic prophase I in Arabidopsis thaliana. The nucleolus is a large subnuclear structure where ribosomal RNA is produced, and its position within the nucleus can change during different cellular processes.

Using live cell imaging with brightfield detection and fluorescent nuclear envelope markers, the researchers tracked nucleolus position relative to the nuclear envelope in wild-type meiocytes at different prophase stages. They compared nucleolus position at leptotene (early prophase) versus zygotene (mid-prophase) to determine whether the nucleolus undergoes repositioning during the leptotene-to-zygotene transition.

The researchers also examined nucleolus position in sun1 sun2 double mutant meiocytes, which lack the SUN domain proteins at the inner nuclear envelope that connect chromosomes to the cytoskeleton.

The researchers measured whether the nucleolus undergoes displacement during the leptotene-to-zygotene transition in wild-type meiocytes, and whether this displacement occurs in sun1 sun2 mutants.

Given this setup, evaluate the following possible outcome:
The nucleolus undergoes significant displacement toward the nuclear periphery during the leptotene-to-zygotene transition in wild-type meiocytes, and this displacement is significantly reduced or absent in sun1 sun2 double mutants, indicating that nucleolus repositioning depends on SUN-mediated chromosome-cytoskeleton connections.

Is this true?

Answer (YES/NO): YES